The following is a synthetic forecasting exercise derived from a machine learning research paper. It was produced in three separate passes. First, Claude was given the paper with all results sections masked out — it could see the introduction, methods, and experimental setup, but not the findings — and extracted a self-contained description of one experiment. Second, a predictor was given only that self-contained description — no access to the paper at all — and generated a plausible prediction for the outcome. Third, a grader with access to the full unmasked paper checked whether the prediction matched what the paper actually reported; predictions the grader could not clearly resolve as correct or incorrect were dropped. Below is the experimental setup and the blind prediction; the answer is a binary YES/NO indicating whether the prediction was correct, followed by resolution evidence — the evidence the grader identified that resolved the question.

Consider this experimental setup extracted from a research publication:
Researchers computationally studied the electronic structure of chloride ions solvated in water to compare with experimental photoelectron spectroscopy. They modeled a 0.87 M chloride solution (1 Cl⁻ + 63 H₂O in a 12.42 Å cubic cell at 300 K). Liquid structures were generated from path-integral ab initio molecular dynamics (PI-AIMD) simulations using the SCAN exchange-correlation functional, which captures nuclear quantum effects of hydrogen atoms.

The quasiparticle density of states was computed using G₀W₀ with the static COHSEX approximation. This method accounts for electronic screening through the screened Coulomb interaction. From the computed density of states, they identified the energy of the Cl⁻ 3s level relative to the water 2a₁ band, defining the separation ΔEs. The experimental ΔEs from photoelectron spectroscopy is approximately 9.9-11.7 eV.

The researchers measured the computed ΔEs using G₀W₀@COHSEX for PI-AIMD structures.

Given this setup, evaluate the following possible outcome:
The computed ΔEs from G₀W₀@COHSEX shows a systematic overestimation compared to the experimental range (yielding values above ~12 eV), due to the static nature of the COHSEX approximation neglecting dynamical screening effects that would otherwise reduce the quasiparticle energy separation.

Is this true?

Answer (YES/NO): NO